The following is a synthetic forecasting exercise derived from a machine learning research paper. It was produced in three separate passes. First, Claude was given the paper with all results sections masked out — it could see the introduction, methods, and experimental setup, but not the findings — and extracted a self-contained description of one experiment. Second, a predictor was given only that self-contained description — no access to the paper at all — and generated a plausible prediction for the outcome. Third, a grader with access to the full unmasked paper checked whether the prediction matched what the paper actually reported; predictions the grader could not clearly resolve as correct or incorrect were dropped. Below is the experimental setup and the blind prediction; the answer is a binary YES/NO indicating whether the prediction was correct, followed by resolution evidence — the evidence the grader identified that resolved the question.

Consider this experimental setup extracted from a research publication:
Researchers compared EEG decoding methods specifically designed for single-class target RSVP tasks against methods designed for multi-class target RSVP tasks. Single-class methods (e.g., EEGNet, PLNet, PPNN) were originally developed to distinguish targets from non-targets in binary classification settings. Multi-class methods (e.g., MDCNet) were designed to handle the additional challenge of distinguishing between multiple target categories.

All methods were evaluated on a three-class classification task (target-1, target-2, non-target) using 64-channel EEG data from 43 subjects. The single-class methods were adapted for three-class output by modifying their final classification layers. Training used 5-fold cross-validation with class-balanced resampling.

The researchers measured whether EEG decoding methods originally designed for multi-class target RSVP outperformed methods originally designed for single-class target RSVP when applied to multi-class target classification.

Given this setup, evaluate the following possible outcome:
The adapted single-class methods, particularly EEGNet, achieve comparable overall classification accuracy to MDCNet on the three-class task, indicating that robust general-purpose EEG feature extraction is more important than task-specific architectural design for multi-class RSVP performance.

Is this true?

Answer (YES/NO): NO